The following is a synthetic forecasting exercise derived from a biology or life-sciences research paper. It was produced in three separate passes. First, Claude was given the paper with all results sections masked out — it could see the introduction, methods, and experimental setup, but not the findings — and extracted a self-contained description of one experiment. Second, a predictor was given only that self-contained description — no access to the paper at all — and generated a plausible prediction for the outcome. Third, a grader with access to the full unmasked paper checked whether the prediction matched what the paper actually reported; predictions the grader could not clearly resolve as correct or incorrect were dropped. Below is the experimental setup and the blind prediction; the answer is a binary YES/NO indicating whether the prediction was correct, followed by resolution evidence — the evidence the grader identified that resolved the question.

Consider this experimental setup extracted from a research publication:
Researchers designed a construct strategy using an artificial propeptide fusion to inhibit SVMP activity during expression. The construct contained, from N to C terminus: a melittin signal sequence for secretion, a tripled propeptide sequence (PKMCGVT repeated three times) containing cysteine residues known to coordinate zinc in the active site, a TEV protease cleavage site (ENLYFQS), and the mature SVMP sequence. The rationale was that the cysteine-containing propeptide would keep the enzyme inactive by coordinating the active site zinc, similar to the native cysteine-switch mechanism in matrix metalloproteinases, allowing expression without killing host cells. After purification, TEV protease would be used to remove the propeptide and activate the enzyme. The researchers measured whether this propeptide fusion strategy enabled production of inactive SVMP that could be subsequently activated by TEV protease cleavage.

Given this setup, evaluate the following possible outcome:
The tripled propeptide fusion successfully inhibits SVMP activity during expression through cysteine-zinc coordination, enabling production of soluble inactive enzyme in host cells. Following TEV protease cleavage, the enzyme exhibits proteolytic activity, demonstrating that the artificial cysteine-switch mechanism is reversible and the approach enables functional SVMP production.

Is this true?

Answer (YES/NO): NO